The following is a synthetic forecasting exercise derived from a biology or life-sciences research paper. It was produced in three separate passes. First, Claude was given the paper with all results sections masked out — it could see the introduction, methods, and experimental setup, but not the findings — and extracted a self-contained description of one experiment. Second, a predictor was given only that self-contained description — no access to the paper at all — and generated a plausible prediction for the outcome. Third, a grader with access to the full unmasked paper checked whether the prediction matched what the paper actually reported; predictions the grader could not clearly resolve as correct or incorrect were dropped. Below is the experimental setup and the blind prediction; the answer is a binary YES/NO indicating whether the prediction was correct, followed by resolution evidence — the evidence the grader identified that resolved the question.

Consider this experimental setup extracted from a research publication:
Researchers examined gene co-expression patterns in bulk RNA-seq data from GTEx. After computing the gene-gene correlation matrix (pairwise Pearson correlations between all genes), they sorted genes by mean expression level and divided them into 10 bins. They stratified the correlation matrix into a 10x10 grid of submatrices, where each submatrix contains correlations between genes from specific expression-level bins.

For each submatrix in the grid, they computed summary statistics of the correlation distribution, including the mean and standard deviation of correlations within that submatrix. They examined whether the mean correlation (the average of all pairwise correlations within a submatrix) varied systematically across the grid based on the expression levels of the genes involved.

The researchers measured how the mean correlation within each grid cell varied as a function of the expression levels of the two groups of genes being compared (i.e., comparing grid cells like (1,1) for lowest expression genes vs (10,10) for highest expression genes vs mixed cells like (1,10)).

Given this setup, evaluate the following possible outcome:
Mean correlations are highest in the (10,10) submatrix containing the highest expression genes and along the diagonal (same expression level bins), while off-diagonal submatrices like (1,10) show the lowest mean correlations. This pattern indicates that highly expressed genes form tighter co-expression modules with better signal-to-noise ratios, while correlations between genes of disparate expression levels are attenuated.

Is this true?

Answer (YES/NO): NO